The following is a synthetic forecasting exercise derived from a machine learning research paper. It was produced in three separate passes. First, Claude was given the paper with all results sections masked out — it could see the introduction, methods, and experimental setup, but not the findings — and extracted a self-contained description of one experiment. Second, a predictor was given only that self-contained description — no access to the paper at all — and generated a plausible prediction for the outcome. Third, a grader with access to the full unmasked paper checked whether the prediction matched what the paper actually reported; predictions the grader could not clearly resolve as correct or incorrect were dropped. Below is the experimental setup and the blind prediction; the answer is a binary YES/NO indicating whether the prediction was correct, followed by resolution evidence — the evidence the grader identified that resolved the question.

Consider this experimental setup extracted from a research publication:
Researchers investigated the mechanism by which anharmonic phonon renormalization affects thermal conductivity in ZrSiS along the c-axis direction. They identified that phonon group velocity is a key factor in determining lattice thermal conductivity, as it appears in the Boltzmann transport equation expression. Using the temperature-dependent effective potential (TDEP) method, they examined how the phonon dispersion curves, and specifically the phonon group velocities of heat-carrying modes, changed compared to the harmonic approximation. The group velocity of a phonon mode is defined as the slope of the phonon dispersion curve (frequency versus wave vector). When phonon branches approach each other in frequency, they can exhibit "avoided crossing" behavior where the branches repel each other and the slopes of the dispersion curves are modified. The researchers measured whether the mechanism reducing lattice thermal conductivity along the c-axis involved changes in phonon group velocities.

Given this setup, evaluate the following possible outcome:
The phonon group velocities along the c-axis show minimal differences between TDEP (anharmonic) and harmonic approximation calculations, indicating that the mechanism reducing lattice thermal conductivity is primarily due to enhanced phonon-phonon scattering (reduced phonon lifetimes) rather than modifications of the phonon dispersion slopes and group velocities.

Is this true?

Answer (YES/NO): NO